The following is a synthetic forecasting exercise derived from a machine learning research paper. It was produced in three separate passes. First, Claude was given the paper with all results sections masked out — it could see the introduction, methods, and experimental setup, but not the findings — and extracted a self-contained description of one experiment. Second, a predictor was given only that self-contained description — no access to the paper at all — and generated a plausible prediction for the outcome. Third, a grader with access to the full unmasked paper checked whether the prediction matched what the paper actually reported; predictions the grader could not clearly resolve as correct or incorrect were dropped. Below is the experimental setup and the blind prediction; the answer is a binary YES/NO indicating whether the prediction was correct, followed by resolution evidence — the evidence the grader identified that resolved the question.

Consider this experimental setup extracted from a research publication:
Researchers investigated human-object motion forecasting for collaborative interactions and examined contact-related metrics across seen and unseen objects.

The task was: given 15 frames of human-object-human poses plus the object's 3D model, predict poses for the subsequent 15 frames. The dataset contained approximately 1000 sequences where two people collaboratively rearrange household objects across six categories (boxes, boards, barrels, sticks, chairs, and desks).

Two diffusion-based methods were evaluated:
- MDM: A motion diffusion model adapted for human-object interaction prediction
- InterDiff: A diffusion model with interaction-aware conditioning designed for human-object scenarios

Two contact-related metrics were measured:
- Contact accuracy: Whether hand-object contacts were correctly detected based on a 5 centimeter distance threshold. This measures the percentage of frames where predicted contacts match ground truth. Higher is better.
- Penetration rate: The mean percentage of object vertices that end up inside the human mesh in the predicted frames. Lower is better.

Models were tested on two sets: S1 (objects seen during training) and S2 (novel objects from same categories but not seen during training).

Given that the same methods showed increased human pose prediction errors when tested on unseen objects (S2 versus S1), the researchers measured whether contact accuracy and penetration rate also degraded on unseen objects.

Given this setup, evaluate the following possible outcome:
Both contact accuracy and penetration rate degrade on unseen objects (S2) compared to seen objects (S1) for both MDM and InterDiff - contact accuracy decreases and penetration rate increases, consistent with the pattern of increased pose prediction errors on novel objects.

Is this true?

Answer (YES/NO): NO